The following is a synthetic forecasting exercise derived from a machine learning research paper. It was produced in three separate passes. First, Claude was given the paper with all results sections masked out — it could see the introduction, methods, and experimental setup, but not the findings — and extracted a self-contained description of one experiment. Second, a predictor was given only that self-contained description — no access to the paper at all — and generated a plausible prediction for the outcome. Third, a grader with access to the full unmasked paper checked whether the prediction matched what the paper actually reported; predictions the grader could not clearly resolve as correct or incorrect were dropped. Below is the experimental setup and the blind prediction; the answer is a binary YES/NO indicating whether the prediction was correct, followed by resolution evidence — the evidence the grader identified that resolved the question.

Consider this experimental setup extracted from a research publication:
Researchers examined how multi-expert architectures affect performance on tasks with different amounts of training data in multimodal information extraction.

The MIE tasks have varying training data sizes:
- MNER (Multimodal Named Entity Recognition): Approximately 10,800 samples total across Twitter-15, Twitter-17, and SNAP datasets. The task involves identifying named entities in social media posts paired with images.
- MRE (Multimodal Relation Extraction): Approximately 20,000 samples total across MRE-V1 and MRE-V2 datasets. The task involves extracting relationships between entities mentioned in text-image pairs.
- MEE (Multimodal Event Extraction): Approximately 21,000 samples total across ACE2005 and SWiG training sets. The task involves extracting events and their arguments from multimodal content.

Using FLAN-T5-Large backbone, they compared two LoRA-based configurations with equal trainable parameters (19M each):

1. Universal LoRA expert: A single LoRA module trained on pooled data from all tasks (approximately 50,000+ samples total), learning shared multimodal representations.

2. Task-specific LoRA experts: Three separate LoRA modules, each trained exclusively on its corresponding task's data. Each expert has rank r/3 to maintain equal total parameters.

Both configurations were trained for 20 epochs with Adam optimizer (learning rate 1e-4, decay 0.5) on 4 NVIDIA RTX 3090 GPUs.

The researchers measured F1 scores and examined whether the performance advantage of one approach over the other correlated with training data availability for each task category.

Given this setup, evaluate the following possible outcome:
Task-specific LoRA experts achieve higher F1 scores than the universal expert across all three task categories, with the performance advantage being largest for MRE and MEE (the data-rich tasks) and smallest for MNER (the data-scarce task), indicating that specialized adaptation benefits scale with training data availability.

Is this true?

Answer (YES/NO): NO